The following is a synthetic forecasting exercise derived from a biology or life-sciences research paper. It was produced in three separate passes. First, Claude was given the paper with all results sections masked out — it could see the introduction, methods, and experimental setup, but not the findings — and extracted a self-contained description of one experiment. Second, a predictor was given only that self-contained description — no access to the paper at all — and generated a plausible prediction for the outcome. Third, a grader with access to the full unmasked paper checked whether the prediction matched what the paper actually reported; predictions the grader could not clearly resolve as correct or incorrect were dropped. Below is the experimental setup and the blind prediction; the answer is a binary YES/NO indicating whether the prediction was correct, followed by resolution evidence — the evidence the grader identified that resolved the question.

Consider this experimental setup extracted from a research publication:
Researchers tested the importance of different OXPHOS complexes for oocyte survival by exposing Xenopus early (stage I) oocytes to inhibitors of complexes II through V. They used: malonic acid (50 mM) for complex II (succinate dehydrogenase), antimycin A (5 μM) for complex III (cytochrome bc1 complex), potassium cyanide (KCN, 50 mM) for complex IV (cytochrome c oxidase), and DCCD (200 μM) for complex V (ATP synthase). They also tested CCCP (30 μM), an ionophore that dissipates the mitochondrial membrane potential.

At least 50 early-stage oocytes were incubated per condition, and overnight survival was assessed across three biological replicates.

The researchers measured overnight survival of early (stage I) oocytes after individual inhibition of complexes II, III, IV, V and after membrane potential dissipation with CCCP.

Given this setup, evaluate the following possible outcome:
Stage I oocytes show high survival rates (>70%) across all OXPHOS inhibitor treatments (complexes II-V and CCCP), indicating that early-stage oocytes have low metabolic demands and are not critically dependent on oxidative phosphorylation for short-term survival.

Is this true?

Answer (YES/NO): NO